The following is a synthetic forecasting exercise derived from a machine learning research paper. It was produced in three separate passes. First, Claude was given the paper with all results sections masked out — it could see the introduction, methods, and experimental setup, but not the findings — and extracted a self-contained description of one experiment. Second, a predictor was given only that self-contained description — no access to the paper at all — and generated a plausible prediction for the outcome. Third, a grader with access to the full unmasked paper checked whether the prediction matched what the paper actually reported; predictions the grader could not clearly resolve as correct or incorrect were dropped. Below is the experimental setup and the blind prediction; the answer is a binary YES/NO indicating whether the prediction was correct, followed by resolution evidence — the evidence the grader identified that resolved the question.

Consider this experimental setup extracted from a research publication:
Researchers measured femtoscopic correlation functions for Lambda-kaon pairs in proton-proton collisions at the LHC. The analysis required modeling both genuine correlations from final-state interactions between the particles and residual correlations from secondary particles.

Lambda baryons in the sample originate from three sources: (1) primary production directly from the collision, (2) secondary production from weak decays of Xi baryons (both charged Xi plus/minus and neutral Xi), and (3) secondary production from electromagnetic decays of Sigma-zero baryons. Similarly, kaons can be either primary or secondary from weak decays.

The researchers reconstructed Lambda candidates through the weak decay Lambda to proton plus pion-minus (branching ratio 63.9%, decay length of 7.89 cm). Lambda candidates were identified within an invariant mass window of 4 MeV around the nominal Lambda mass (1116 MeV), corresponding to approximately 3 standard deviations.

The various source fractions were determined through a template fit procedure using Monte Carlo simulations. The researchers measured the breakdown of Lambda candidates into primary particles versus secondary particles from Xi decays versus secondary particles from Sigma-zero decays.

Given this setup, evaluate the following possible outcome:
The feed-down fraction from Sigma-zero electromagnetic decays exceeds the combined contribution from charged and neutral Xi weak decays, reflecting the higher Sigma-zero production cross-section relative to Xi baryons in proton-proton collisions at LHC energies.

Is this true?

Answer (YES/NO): NO